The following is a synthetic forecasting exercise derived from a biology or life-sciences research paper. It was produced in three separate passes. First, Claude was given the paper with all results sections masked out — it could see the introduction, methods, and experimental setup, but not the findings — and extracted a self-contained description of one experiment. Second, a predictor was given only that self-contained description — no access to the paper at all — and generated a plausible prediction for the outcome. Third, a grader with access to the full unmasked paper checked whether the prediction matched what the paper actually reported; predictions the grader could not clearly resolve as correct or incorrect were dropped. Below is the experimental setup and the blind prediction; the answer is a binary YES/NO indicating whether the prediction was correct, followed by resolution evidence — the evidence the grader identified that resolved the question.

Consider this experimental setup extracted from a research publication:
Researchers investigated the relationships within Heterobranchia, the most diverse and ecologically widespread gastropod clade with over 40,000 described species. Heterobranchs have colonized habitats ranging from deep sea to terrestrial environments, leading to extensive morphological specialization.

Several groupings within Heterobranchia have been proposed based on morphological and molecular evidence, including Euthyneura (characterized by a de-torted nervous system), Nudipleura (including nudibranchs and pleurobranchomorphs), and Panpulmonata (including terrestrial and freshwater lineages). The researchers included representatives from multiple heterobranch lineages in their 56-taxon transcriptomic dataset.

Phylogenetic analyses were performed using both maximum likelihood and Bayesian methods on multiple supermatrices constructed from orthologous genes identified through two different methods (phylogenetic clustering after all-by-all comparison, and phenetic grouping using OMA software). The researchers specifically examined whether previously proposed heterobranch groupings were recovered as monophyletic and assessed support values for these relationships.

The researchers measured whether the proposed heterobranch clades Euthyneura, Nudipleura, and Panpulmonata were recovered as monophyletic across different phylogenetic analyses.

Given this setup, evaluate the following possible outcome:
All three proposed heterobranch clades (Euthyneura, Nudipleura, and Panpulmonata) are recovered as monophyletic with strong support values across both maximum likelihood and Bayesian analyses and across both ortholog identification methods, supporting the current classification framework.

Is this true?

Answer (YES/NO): NO